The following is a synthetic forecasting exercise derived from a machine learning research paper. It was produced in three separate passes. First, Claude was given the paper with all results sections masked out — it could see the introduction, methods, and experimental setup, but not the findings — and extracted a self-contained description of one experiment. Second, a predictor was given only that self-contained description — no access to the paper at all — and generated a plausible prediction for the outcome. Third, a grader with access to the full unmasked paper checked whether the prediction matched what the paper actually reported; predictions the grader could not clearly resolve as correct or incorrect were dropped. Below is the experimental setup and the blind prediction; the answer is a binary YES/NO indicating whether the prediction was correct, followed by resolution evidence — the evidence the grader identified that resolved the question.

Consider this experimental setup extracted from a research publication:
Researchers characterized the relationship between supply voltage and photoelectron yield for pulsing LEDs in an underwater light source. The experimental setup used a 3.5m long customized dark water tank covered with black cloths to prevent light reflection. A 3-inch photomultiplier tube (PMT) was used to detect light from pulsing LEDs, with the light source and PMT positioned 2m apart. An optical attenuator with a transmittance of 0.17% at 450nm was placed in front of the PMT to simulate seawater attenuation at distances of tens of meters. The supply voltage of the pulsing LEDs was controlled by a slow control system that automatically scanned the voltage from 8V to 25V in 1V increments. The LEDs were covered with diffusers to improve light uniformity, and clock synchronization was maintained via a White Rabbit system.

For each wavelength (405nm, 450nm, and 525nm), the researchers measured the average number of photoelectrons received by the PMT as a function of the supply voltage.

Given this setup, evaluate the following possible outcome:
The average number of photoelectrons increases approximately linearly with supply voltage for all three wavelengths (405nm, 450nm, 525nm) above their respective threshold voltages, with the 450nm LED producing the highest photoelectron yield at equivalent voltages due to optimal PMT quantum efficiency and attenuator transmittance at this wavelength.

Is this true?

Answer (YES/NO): NO